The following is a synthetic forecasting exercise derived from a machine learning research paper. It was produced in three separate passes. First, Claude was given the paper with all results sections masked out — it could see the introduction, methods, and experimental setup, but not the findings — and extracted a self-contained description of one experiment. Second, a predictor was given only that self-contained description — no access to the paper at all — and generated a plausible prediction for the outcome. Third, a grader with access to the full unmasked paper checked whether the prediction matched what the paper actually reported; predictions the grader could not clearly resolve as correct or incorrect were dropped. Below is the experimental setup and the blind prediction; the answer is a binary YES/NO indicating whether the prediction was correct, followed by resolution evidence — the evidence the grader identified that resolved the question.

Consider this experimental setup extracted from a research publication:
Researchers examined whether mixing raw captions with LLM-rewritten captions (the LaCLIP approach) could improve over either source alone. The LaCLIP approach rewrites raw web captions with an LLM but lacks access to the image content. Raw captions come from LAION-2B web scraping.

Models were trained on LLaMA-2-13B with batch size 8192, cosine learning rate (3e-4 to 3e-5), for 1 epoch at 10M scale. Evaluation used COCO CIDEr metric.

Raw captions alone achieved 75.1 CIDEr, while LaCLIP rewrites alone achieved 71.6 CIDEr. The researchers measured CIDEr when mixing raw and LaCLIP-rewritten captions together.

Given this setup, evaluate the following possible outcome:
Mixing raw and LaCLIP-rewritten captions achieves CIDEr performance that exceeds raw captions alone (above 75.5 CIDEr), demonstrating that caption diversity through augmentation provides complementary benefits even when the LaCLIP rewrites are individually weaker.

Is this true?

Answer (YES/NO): NO